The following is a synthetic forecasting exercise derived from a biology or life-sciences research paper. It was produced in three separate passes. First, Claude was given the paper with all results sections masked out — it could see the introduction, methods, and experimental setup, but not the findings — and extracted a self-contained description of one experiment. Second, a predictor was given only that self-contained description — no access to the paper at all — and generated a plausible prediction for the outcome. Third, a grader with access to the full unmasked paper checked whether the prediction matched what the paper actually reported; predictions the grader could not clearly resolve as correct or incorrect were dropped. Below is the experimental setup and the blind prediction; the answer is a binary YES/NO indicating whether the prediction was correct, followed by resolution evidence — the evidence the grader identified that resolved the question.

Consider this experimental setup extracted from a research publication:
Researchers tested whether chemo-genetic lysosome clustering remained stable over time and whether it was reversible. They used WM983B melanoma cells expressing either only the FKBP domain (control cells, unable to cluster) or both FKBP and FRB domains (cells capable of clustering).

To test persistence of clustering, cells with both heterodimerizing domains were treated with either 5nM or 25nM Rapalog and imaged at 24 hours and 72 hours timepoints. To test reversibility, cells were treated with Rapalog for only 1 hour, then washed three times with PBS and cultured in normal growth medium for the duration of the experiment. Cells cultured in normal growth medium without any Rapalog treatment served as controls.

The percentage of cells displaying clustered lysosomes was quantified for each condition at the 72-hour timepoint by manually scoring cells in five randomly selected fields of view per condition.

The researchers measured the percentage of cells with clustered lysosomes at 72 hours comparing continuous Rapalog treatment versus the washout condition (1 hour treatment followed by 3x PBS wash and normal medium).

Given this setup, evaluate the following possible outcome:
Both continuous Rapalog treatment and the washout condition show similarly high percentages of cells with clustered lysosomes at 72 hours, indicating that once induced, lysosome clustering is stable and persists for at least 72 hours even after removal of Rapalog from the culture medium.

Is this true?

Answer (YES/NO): YES